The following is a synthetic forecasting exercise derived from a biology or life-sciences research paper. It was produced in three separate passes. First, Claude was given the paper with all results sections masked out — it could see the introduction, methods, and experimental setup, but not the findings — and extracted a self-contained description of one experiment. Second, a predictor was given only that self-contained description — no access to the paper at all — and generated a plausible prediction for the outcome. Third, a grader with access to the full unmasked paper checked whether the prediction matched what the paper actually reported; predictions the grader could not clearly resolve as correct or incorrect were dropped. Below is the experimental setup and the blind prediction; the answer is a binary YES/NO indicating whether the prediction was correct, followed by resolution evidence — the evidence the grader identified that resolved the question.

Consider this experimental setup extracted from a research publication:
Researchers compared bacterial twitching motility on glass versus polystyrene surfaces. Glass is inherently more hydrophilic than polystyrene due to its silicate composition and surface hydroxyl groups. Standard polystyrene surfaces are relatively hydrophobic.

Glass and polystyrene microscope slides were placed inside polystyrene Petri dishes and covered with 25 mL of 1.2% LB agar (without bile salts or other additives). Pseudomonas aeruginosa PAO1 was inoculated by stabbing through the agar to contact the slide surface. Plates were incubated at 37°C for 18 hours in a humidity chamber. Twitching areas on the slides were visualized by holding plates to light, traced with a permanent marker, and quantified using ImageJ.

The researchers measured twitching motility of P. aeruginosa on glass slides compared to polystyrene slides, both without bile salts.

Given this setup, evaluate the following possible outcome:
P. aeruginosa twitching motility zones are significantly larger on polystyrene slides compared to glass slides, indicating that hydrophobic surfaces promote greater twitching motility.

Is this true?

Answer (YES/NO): NO